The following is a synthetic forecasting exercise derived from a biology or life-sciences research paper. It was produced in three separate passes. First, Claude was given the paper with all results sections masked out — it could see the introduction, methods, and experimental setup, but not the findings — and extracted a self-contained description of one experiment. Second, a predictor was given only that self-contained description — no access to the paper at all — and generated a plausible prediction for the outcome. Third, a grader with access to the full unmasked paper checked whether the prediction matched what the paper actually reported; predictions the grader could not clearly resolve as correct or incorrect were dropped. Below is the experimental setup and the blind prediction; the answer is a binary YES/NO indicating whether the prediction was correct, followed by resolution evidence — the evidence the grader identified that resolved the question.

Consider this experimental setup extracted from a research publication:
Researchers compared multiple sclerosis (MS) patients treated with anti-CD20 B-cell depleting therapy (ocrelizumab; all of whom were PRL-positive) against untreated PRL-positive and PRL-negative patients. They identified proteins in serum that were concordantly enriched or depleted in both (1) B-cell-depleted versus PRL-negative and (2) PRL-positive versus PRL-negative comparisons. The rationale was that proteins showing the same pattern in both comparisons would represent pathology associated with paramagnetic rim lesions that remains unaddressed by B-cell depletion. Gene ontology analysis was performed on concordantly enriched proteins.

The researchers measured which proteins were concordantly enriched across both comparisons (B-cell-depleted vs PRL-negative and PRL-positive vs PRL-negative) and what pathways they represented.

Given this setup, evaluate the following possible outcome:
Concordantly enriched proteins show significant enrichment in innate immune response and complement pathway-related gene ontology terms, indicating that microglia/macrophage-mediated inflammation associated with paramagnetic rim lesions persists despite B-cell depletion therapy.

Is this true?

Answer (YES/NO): NO